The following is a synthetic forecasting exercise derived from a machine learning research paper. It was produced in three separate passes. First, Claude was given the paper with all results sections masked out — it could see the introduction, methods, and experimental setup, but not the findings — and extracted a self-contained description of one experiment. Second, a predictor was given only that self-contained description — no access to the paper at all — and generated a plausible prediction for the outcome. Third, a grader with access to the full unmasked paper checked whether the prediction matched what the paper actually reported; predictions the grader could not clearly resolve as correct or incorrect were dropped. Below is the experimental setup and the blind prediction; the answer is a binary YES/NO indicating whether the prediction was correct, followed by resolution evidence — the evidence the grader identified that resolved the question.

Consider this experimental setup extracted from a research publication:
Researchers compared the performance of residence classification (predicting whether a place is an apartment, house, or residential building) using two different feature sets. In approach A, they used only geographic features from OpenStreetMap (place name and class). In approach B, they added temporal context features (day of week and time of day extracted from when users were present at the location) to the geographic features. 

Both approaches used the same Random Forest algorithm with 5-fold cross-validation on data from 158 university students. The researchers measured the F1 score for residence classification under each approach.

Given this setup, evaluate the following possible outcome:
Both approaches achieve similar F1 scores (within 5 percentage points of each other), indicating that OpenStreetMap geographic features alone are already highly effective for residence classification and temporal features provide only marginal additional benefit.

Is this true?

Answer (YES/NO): NO